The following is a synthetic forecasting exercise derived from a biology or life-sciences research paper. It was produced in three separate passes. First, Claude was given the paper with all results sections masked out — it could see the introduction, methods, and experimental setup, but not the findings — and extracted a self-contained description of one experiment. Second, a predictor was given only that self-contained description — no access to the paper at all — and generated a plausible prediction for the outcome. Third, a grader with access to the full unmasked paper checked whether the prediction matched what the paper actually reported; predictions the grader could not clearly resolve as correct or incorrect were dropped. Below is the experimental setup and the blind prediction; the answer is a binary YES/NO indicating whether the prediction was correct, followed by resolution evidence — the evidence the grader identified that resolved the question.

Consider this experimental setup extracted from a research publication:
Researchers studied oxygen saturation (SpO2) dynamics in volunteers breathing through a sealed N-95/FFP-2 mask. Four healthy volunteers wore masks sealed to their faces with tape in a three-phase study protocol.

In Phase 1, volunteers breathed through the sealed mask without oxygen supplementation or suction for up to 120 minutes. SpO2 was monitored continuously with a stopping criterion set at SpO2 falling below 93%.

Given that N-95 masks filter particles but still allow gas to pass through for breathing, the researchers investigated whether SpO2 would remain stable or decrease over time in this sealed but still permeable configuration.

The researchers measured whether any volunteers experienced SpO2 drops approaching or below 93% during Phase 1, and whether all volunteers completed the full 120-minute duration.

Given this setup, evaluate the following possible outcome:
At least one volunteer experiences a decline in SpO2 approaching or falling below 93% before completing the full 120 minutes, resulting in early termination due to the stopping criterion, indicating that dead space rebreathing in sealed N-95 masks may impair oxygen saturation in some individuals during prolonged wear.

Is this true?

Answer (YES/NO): YES